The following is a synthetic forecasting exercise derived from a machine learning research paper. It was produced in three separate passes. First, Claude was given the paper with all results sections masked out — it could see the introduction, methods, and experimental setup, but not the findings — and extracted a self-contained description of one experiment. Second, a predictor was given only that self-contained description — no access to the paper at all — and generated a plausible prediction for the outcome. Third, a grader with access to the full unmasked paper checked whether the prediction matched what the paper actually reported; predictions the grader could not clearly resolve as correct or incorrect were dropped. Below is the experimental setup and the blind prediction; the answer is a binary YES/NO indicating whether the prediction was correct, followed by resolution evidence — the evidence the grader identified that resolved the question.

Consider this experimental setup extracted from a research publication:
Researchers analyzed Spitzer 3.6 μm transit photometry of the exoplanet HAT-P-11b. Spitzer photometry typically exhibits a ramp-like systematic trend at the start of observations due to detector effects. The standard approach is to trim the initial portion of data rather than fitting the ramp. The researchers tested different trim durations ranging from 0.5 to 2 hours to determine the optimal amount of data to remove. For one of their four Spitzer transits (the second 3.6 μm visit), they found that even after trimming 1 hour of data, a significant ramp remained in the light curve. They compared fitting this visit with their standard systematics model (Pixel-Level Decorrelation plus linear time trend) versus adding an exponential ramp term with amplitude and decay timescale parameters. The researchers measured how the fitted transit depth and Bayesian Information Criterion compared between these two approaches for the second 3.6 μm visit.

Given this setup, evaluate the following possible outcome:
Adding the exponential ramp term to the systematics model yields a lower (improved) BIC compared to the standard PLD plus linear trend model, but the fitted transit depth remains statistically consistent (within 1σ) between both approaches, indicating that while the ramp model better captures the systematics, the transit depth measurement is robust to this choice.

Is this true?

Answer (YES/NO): NO